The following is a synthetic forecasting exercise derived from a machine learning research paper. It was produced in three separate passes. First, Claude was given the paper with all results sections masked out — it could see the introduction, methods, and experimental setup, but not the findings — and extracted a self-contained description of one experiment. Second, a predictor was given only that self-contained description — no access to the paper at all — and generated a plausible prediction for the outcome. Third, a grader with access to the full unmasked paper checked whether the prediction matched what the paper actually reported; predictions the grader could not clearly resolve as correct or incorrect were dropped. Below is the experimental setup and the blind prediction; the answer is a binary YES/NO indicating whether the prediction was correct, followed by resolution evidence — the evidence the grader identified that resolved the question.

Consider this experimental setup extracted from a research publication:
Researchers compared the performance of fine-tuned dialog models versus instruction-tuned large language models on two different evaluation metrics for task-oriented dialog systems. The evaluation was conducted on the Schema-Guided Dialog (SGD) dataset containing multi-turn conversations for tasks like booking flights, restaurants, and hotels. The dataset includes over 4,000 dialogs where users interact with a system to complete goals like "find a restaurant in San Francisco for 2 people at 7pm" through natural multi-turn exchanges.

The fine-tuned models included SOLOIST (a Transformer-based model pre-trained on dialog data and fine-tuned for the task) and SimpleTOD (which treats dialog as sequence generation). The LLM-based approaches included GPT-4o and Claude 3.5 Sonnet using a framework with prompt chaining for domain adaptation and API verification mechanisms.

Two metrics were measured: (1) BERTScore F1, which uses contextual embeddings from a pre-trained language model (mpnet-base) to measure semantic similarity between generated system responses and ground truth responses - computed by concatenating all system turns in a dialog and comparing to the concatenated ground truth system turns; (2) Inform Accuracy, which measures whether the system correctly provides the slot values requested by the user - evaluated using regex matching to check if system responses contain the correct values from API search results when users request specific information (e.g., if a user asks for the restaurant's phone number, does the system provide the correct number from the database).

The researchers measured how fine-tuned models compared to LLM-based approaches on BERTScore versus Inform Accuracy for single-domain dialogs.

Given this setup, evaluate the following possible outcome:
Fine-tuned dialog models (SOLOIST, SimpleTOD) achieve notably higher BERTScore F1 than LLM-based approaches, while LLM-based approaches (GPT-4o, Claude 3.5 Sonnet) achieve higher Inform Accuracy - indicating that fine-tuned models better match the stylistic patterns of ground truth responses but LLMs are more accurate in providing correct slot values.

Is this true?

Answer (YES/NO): YES